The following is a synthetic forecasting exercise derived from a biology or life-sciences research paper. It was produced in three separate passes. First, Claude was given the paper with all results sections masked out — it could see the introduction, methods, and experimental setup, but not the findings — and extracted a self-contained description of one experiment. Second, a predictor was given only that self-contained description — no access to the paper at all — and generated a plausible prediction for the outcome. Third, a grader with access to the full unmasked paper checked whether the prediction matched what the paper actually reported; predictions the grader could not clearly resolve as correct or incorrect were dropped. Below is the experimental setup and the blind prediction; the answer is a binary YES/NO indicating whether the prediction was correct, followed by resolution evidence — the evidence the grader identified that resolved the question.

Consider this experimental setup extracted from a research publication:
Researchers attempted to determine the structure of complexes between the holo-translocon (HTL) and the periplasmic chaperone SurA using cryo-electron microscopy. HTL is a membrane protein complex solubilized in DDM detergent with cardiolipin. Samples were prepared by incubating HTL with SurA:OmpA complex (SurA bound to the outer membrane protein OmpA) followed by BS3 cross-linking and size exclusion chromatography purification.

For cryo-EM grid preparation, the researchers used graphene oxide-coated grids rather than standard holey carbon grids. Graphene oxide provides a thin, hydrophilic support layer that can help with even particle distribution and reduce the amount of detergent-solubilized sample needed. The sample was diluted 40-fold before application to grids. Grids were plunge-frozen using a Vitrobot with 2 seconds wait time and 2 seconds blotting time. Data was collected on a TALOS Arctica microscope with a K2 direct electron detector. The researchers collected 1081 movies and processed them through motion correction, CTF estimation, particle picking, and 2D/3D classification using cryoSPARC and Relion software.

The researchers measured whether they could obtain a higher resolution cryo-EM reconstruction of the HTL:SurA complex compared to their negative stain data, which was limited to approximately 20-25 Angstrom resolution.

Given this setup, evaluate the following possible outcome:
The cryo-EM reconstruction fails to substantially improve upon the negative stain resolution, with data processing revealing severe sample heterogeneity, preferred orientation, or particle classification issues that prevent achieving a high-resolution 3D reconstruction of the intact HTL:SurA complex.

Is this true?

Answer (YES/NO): NO